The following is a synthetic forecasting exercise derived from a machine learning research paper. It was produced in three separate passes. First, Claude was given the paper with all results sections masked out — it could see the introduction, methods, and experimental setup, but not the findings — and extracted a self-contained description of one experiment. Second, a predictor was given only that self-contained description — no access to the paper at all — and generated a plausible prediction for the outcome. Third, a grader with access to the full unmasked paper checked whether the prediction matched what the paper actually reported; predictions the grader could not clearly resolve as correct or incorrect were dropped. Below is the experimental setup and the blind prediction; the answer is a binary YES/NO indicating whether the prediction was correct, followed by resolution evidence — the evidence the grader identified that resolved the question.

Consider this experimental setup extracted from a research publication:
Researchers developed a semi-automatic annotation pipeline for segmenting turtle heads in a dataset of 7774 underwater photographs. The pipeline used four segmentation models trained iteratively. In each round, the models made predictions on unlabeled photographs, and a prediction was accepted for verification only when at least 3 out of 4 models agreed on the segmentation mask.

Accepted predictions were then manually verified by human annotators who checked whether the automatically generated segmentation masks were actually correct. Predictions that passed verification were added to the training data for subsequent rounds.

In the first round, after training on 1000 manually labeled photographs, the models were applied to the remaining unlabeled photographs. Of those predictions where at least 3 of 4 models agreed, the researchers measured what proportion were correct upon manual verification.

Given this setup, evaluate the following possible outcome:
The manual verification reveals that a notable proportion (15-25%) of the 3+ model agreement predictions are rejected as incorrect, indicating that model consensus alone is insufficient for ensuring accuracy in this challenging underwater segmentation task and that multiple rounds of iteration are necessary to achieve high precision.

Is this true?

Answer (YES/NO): NO